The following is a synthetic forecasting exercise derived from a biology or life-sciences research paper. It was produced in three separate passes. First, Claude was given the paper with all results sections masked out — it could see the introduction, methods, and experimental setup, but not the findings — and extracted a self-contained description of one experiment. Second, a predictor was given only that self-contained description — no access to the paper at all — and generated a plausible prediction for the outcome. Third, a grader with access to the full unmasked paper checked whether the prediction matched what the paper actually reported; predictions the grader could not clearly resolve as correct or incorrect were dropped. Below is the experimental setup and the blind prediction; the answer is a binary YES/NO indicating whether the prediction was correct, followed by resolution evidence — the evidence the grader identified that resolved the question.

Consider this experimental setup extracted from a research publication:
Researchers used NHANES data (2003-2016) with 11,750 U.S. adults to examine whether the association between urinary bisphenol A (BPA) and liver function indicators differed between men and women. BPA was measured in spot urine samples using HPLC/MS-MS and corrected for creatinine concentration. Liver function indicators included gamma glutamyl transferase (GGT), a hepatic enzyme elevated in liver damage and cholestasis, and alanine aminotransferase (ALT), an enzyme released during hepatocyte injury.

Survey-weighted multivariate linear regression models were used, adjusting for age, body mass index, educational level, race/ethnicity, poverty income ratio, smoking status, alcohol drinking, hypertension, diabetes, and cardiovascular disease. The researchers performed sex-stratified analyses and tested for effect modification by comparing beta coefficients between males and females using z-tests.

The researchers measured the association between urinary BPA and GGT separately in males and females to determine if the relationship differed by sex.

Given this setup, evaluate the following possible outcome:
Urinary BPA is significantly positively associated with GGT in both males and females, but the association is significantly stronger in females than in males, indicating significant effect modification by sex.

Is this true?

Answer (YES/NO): NO